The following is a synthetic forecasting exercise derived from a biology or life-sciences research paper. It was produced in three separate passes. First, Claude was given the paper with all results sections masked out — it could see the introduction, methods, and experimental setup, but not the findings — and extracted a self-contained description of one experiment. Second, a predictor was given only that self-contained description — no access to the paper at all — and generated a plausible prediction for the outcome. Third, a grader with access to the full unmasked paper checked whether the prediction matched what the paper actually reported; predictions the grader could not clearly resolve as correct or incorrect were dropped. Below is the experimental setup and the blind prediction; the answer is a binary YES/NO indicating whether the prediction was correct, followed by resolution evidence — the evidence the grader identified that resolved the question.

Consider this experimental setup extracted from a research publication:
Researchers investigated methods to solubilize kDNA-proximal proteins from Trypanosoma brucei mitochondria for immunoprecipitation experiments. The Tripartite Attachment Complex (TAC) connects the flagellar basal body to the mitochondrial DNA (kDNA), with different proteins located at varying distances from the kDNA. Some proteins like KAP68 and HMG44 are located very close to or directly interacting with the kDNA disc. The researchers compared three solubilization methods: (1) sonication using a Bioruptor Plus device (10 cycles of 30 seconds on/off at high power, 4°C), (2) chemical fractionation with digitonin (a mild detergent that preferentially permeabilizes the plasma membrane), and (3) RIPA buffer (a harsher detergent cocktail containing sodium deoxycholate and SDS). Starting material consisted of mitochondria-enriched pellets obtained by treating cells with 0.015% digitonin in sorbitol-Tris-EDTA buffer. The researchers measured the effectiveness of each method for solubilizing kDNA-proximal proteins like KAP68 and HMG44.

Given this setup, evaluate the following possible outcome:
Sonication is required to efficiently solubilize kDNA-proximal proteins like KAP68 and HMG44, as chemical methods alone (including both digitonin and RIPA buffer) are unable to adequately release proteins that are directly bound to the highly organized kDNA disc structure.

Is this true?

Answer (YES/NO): NO